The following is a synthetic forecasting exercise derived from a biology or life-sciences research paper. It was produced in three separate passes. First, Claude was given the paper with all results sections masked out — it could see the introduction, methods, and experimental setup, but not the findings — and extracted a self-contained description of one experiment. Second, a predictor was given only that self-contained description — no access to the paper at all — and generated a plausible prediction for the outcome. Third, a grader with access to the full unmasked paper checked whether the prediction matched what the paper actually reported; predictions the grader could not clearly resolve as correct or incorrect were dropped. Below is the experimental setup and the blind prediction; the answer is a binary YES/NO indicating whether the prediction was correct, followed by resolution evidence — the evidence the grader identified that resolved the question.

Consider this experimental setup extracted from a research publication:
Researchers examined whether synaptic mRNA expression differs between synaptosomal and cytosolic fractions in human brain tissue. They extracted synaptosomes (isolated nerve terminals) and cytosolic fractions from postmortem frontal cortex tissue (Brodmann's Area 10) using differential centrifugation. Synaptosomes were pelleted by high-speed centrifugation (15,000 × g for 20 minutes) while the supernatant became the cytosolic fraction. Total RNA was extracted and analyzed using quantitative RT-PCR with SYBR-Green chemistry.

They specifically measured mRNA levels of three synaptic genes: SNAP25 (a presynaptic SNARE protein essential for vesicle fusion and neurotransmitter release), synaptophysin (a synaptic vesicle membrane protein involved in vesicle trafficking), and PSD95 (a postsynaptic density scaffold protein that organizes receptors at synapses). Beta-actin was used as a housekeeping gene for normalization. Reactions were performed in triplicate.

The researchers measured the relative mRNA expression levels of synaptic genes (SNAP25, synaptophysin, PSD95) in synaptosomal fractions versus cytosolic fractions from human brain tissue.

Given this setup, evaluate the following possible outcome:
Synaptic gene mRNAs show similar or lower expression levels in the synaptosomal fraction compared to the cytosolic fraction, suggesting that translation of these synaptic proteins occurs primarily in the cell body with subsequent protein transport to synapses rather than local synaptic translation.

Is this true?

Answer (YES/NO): NO